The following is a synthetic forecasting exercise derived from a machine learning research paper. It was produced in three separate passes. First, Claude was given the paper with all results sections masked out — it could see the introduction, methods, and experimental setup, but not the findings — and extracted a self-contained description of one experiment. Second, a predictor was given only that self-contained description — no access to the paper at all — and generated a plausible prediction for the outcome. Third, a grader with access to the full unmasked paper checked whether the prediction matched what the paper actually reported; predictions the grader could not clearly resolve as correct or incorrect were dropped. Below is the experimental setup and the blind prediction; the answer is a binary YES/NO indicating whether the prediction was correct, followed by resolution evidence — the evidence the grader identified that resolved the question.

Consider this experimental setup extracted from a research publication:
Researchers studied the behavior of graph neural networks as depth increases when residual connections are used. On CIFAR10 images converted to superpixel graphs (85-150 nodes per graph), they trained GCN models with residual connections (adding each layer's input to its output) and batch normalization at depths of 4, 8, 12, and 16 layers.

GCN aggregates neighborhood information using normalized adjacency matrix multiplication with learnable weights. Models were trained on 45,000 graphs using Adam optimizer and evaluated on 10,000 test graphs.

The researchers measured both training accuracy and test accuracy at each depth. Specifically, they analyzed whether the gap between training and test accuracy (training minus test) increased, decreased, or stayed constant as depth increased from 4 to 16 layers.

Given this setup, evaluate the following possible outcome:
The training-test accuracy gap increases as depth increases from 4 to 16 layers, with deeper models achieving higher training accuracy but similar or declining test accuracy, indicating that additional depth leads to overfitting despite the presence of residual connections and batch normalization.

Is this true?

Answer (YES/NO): YES